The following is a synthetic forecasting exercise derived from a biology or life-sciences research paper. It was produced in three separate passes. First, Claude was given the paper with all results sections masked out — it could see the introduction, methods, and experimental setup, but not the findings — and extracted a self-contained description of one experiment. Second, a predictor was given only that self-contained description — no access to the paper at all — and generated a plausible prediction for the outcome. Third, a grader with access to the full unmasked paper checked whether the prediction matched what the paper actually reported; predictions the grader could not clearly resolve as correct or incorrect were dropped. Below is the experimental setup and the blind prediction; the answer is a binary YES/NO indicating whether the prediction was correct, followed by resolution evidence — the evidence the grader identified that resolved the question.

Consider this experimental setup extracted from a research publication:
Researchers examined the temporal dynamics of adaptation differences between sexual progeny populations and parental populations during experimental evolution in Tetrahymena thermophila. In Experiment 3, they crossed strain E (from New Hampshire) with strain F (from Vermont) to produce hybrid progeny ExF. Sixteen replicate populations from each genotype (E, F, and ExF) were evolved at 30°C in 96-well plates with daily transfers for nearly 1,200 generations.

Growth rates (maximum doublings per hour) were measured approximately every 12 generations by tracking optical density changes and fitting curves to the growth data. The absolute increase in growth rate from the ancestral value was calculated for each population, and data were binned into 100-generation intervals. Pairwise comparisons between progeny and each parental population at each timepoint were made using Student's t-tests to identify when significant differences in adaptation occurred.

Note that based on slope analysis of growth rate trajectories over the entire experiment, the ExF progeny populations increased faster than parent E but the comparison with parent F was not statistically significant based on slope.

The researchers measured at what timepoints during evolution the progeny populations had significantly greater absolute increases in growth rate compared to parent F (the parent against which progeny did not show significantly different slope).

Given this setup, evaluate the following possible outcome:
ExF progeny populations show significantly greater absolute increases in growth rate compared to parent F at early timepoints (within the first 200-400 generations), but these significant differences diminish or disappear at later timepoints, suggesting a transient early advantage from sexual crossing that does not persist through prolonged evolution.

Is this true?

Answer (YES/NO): YES